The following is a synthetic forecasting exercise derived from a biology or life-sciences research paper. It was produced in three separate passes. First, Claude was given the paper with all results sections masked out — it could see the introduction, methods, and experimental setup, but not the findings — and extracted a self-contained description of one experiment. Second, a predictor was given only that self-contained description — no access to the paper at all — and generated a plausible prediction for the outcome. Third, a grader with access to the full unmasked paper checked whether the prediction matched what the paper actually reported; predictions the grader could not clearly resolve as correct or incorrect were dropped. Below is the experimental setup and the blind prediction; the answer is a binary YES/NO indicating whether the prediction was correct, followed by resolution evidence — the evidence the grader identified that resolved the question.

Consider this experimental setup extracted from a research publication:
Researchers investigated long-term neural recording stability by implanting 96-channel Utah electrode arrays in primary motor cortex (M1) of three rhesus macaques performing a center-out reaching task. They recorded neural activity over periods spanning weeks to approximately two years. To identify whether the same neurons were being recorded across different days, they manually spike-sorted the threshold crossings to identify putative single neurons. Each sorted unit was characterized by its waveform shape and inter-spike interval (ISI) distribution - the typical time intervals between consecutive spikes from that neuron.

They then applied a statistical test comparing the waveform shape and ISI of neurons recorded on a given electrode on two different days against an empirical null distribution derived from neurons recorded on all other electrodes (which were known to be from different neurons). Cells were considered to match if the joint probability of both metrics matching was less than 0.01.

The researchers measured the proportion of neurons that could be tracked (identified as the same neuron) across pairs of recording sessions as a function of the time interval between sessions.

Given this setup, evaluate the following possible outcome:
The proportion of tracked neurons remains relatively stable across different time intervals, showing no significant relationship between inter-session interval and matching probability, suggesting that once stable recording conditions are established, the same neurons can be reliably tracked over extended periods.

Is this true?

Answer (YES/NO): NO